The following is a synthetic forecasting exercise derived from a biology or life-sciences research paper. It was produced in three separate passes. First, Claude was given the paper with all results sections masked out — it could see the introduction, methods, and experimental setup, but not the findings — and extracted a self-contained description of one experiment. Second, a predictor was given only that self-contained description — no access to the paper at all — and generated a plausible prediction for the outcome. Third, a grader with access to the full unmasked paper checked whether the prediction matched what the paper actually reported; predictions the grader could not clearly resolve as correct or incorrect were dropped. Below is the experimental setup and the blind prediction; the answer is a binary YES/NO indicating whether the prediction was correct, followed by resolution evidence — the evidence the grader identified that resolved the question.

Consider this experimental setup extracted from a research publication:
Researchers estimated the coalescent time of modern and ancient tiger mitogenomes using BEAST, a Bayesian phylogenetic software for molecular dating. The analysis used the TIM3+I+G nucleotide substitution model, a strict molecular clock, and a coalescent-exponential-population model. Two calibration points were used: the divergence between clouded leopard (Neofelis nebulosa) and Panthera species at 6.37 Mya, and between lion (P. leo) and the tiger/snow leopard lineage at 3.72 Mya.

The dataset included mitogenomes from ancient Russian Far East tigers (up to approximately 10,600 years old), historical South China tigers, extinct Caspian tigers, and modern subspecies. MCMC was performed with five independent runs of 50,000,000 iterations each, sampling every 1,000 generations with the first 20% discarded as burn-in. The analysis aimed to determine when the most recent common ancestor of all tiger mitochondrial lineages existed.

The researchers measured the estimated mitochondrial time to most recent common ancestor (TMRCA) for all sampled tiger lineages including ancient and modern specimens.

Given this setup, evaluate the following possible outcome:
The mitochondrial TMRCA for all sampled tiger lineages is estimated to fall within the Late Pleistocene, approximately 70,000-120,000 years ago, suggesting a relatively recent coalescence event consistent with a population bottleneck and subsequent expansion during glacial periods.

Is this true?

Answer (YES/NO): YES